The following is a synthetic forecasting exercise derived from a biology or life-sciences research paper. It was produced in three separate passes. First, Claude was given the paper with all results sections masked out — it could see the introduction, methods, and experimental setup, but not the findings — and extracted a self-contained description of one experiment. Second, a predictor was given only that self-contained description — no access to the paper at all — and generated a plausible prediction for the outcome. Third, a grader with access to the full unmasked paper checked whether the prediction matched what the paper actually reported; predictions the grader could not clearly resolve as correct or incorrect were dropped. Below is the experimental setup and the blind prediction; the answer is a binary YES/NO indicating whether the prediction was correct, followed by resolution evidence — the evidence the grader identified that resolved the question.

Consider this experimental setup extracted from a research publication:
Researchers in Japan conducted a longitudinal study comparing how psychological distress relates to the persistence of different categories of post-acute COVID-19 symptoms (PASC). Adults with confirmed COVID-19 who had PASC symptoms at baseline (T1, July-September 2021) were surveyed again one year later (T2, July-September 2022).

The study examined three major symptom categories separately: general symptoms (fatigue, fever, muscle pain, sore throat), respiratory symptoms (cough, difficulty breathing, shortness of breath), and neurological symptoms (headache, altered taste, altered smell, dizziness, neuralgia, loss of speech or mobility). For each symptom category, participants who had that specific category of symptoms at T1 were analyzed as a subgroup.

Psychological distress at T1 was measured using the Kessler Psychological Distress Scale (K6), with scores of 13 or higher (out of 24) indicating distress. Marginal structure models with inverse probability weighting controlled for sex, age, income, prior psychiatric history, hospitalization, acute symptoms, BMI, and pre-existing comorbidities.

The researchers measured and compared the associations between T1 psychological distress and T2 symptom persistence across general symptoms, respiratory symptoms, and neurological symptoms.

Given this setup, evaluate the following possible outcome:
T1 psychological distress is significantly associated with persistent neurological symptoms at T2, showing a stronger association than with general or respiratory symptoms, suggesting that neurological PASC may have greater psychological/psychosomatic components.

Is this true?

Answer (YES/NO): NO